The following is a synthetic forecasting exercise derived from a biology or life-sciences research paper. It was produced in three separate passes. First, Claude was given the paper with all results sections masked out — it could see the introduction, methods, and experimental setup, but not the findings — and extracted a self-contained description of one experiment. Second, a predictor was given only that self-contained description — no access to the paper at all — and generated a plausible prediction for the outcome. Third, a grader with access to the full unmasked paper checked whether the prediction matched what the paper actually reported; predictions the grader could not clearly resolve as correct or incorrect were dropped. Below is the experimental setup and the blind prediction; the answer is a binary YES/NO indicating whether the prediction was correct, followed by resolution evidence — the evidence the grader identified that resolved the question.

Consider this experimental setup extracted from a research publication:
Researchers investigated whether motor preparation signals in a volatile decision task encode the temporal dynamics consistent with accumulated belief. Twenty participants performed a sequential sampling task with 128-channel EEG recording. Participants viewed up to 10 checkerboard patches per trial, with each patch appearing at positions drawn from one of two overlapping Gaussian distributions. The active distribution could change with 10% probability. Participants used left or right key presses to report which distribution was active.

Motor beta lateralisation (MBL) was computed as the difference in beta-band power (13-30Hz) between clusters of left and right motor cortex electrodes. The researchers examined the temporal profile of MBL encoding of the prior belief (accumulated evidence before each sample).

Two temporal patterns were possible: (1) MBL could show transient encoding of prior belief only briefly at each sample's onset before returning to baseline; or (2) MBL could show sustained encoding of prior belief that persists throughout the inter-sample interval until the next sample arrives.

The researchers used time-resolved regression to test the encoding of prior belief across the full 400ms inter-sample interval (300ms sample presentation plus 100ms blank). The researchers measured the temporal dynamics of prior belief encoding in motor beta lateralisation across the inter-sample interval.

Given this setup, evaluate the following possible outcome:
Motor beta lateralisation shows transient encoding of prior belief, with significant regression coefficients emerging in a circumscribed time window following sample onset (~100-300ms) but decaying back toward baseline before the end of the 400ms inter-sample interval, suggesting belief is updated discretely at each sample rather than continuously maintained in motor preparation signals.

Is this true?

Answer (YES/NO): NO